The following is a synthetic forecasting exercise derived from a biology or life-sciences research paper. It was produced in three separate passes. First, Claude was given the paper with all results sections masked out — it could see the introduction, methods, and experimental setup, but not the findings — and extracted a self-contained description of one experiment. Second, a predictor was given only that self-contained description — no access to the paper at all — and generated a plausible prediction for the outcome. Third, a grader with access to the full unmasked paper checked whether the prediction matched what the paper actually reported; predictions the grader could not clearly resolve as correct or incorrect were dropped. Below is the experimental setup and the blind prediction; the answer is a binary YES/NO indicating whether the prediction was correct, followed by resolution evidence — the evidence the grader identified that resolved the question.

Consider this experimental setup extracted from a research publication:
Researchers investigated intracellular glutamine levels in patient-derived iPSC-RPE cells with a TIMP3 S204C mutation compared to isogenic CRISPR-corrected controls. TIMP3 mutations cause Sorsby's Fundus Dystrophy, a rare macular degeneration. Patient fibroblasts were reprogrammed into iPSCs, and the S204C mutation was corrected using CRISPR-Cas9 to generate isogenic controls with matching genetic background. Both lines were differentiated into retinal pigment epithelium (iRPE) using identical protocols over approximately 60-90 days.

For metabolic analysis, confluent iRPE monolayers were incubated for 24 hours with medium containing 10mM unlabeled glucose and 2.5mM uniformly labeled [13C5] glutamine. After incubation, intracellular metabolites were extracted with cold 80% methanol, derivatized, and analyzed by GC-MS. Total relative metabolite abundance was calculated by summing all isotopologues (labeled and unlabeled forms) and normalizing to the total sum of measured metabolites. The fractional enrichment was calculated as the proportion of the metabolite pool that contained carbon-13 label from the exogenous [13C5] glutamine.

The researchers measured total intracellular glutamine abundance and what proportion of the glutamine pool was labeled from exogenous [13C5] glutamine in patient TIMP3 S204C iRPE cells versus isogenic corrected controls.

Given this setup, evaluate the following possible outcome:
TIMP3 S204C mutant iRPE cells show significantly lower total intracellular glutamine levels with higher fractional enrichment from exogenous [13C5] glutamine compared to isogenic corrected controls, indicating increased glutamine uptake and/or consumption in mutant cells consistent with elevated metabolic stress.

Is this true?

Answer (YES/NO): NO